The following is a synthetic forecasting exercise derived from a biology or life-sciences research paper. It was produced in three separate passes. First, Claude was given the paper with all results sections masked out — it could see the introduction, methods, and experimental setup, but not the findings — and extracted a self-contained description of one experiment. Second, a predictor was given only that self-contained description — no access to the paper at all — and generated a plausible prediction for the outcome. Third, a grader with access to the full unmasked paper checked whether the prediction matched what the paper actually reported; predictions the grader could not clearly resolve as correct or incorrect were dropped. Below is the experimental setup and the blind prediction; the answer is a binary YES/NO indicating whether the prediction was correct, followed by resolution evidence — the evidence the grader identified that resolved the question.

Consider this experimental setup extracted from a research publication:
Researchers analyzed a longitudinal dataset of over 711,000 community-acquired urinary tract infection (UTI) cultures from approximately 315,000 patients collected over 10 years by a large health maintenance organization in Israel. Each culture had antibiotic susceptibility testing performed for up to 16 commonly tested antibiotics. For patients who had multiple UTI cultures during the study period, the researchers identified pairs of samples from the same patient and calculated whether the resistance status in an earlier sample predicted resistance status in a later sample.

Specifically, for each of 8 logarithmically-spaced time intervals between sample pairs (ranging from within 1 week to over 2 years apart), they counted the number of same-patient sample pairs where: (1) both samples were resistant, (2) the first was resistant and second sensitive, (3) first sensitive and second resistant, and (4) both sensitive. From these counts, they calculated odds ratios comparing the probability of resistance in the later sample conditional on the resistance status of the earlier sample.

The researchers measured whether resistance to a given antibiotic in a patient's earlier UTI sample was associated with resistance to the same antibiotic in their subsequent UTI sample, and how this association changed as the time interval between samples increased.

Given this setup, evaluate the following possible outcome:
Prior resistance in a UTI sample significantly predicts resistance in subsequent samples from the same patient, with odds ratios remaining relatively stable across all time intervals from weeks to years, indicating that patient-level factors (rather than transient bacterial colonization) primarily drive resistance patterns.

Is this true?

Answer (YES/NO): NO